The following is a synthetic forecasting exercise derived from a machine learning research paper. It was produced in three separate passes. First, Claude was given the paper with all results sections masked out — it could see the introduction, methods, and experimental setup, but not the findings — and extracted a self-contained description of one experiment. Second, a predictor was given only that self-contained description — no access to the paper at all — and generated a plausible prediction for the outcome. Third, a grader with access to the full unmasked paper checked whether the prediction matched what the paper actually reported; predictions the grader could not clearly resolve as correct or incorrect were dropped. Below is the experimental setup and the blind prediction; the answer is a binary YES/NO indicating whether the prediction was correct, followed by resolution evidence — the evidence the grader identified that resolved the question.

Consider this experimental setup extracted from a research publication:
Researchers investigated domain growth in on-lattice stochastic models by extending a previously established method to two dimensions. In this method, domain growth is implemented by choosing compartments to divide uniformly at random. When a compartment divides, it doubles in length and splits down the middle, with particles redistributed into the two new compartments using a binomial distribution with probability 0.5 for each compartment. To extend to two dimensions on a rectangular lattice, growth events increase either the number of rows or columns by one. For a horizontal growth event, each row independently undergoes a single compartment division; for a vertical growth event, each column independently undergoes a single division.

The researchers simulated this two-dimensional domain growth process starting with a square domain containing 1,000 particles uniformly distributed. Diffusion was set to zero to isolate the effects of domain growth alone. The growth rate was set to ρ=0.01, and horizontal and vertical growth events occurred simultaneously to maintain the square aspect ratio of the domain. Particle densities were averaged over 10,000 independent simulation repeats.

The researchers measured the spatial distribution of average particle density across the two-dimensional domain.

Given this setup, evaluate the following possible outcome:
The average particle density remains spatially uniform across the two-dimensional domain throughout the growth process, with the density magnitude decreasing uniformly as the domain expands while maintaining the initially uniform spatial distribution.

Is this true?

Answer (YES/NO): NO